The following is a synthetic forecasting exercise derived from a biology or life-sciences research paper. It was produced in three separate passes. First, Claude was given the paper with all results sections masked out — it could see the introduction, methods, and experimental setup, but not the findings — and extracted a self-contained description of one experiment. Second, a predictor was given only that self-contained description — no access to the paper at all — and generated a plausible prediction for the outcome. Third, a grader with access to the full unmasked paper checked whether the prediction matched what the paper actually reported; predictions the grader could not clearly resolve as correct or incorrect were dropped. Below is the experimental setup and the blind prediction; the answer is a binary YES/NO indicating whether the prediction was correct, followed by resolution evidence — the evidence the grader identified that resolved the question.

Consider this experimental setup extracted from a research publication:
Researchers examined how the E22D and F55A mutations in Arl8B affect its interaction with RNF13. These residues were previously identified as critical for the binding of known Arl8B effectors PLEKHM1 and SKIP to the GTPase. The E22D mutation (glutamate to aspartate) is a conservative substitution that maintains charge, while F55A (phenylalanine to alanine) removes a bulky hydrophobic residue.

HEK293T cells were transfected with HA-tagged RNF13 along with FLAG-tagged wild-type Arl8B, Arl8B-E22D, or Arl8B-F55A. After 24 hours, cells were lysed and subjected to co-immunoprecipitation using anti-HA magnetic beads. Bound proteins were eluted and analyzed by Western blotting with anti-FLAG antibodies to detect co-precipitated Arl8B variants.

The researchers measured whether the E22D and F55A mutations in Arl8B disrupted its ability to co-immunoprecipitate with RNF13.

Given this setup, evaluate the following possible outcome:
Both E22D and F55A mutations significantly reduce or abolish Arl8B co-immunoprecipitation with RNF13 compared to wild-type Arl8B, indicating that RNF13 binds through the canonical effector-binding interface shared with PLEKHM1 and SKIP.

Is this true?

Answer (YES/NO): YES